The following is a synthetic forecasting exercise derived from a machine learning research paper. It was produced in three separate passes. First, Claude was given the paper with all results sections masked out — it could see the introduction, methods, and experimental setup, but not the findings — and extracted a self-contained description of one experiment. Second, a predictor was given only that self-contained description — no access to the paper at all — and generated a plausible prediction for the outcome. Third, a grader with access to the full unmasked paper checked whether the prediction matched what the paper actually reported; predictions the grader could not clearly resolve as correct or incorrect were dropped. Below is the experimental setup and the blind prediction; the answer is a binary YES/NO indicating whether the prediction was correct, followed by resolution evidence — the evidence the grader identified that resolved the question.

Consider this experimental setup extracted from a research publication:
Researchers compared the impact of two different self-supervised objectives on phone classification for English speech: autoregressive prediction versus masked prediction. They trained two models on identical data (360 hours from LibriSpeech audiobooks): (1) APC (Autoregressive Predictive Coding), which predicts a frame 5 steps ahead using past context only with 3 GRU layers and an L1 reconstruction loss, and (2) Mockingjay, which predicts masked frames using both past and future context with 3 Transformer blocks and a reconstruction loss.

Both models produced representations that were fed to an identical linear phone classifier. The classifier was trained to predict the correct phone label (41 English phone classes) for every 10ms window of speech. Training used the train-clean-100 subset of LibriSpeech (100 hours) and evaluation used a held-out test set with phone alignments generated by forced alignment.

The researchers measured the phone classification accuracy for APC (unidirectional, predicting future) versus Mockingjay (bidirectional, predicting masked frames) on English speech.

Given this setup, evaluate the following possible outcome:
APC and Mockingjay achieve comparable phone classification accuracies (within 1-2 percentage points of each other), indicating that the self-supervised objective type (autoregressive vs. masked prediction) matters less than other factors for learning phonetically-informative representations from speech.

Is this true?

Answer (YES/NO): NO